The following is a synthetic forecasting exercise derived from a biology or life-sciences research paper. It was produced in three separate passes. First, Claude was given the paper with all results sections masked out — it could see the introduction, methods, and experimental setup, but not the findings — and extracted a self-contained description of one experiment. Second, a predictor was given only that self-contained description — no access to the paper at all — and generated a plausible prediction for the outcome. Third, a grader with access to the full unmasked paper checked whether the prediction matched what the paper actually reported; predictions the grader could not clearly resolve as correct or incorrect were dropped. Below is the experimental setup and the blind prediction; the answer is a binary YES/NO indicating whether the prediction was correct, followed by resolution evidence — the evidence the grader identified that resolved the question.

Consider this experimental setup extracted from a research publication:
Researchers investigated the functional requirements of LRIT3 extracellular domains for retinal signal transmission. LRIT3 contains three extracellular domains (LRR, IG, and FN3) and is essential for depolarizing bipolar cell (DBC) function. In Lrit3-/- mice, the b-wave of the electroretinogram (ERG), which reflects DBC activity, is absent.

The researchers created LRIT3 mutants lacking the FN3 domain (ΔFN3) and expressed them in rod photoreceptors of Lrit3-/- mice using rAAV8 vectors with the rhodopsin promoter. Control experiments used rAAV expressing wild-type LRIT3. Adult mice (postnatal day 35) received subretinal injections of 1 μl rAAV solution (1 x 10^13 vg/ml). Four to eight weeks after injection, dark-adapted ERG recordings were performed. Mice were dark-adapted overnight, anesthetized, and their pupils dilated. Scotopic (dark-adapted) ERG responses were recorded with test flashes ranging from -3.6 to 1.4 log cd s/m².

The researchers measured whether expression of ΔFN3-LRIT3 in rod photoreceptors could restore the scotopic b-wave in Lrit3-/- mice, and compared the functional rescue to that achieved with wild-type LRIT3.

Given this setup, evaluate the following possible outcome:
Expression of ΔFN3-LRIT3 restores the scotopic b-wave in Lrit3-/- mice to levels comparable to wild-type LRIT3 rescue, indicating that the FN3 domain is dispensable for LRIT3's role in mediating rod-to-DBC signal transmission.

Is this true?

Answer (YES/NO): YES